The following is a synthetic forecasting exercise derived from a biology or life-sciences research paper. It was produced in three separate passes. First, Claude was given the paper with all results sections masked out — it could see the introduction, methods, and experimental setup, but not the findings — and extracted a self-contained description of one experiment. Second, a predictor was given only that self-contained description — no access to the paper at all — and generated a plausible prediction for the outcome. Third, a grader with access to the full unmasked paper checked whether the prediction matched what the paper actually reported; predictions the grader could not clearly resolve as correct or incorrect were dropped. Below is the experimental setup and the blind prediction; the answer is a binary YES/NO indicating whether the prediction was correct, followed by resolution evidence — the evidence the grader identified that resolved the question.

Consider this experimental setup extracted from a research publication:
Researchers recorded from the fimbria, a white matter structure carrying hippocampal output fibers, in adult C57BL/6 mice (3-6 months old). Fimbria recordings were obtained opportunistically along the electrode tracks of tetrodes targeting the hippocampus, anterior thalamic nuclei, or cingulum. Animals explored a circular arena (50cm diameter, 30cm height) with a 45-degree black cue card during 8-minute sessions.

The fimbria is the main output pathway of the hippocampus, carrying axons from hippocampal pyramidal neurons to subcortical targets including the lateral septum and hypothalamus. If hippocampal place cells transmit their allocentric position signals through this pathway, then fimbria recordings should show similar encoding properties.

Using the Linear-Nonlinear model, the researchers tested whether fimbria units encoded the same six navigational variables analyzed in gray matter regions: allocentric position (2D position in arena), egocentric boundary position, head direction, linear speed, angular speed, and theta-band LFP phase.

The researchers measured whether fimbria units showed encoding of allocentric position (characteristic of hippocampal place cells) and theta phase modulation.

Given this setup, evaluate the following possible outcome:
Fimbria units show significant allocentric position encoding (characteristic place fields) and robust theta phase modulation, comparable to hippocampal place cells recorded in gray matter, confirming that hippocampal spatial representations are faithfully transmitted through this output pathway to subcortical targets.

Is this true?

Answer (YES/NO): NO